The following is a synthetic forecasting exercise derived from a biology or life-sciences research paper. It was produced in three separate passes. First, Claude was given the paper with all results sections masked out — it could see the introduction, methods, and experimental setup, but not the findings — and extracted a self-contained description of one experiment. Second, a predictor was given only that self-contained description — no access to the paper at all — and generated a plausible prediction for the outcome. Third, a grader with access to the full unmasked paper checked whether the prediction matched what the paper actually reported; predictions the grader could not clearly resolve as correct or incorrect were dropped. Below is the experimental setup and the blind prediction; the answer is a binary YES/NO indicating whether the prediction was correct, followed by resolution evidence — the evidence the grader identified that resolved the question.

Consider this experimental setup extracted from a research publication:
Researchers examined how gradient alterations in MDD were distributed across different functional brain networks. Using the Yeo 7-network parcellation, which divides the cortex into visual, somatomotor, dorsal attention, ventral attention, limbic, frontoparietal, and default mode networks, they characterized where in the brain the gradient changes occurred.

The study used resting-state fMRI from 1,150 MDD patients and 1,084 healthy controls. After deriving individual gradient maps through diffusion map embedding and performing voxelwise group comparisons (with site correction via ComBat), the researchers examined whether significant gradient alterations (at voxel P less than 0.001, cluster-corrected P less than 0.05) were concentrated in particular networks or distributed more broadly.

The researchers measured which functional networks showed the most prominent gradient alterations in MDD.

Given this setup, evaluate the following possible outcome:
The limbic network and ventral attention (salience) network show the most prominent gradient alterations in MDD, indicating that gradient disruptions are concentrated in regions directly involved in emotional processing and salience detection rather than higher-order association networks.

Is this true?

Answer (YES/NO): NO